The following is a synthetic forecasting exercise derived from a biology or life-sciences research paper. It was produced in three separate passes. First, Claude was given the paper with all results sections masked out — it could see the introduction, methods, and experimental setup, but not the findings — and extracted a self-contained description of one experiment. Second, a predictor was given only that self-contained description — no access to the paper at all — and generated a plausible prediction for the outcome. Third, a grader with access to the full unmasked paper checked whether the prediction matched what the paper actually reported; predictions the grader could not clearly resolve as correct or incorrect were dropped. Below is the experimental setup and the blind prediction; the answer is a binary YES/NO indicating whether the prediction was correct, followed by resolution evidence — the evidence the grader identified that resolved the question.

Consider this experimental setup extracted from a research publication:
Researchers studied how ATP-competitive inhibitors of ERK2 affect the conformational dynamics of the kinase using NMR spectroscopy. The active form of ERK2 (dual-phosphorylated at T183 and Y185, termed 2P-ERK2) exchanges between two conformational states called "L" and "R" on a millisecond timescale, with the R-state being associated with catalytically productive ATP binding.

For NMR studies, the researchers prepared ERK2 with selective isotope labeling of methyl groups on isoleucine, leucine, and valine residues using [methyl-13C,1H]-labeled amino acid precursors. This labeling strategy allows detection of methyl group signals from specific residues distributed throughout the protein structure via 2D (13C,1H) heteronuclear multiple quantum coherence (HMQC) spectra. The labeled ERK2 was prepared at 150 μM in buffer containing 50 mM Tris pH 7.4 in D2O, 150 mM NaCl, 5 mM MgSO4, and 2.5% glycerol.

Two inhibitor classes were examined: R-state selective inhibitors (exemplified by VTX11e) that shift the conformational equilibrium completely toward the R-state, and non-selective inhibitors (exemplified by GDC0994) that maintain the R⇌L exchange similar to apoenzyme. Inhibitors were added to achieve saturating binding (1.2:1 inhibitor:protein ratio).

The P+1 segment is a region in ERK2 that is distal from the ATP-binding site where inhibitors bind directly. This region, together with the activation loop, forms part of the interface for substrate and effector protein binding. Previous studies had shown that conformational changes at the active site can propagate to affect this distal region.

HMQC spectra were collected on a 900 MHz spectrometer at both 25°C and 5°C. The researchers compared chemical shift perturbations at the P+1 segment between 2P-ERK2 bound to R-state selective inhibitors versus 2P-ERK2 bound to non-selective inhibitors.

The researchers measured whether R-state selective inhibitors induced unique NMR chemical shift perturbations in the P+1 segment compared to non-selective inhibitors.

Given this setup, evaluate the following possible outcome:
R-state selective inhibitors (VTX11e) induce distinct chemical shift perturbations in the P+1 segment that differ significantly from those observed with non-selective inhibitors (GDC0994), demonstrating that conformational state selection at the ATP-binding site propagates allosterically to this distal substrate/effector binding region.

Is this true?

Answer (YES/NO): YES